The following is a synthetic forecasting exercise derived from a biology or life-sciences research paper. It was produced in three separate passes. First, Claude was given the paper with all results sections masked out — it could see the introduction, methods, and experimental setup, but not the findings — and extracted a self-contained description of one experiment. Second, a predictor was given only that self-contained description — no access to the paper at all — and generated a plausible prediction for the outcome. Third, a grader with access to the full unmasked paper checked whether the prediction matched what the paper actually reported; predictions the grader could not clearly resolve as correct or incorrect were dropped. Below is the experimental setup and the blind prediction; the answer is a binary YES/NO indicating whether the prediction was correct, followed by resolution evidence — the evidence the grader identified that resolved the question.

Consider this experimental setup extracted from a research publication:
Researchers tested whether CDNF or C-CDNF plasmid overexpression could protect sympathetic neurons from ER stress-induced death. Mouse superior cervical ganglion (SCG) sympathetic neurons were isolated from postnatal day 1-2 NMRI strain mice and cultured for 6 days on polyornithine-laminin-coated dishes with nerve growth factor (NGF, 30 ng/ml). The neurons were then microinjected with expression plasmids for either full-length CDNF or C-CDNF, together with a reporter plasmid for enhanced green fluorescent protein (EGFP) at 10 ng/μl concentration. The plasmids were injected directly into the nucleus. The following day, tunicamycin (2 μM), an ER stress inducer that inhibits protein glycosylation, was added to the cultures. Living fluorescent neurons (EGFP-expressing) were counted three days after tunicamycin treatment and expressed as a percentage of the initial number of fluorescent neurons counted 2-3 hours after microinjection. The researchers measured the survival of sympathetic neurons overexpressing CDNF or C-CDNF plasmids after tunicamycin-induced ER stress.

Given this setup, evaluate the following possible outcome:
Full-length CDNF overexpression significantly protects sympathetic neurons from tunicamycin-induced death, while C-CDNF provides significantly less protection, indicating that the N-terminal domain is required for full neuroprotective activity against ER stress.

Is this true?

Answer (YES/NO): NO